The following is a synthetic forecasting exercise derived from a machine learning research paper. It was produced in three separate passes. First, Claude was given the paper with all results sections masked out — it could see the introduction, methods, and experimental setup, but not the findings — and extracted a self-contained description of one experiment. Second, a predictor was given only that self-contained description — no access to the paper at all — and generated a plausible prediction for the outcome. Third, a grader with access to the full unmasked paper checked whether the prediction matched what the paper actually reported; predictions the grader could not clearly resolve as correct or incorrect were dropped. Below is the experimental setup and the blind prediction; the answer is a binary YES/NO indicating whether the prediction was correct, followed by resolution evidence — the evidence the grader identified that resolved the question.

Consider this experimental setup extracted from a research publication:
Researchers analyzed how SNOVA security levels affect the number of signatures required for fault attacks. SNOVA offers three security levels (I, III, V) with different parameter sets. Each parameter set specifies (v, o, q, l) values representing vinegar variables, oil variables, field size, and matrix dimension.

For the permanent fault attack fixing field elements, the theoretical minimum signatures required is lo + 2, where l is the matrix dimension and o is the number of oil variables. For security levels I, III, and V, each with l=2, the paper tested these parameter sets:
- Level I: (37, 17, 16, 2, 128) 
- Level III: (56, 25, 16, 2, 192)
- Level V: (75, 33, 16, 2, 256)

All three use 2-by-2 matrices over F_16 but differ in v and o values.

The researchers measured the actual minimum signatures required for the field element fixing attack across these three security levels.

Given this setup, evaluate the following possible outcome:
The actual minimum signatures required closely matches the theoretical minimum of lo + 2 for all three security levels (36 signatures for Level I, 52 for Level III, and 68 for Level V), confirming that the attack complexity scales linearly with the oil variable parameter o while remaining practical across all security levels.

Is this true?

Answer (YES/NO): NO